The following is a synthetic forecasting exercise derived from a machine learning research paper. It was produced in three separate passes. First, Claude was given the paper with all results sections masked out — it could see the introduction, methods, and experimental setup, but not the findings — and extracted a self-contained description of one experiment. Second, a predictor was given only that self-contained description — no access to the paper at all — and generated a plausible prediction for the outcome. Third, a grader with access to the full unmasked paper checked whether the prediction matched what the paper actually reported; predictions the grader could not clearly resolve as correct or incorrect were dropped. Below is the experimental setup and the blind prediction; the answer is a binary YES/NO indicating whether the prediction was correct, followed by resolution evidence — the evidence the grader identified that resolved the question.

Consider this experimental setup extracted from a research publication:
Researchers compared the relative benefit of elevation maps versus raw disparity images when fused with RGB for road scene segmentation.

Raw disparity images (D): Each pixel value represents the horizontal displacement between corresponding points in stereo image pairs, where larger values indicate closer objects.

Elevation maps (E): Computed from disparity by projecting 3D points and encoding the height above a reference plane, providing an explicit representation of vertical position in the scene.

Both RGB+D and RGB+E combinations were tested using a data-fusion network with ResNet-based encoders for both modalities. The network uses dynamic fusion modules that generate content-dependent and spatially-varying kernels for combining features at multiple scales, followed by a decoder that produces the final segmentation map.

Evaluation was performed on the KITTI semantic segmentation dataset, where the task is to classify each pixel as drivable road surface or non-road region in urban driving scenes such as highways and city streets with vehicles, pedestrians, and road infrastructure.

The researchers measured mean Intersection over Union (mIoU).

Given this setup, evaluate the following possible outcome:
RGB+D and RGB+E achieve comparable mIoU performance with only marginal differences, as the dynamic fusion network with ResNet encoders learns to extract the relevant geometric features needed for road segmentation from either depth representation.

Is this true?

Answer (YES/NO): YES